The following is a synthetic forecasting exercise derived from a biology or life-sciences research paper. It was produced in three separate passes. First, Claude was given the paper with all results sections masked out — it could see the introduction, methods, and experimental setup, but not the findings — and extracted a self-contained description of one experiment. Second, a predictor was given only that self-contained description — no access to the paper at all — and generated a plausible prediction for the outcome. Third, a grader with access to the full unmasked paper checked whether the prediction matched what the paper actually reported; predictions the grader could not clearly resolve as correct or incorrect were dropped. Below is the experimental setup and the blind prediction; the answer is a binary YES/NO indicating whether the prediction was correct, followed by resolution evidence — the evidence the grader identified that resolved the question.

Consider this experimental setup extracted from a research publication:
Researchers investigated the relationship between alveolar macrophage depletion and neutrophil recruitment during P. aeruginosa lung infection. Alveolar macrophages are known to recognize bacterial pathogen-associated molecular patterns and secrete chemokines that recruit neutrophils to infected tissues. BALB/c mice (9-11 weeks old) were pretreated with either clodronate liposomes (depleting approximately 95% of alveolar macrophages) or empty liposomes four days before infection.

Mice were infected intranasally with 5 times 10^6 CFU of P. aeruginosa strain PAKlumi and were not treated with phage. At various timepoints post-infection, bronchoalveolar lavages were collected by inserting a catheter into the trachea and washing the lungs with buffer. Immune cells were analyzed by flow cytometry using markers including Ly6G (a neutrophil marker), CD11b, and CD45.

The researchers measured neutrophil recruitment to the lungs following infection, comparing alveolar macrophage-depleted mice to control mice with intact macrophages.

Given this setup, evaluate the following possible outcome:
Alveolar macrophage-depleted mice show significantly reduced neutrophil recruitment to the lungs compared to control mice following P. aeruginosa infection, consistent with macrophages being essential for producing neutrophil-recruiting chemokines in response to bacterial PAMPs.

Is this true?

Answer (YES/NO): YES